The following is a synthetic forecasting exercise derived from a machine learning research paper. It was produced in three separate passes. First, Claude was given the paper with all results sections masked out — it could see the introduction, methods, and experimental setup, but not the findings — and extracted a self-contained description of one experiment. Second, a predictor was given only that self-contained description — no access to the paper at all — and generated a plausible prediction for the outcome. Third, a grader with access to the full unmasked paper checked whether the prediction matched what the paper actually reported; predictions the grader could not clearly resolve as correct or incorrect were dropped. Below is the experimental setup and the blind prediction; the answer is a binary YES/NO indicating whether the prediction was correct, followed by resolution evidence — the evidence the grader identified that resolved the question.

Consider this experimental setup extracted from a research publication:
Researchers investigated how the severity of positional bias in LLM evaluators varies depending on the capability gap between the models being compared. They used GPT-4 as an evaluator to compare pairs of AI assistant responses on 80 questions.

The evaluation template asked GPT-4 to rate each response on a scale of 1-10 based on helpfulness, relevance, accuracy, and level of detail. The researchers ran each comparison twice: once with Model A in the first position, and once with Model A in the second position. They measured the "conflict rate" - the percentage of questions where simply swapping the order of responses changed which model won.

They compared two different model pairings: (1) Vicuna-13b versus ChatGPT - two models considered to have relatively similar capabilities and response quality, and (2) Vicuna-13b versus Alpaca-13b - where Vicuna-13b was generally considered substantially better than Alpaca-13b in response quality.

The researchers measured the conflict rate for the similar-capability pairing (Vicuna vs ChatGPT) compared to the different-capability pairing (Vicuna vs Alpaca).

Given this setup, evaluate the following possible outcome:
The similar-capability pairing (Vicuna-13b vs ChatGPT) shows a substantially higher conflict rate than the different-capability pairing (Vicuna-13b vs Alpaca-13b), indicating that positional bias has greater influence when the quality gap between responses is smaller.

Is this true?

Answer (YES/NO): YES